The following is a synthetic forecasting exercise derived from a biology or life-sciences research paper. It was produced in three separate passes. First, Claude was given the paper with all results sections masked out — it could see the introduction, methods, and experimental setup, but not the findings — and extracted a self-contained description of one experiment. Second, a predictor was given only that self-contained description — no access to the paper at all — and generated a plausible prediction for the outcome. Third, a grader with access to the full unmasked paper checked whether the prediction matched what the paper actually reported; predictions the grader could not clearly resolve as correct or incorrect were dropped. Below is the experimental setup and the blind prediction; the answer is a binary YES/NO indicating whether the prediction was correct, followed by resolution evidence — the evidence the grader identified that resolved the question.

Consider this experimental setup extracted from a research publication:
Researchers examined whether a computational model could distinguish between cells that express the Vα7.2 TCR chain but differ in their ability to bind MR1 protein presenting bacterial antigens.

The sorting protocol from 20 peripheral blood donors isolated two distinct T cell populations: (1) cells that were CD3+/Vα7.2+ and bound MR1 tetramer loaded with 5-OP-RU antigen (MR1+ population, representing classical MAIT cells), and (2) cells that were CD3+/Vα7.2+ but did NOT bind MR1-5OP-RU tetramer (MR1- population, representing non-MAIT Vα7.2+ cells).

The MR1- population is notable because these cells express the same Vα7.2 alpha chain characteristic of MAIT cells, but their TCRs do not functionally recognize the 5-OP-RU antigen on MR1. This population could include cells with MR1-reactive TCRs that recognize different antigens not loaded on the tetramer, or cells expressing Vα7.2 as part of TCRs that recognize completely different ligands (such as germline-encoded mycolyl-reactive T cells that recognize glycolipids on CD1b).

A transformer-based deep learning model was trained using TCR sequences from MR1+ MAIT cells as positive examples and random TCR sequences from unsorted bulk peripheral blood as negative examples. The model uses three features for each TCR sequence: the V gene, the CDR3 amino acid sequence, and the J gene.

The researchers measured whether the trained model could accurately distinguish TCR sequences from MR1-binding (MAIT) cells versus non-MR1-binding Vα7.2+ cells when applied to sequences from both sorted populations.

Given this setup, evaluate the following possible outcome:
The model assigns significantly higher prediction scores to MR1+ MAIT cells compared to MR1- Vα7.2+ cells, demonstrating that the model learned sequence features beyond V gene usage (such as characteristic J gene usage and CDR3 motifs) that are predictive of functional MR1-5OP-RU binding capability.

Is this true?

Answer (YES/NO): YES